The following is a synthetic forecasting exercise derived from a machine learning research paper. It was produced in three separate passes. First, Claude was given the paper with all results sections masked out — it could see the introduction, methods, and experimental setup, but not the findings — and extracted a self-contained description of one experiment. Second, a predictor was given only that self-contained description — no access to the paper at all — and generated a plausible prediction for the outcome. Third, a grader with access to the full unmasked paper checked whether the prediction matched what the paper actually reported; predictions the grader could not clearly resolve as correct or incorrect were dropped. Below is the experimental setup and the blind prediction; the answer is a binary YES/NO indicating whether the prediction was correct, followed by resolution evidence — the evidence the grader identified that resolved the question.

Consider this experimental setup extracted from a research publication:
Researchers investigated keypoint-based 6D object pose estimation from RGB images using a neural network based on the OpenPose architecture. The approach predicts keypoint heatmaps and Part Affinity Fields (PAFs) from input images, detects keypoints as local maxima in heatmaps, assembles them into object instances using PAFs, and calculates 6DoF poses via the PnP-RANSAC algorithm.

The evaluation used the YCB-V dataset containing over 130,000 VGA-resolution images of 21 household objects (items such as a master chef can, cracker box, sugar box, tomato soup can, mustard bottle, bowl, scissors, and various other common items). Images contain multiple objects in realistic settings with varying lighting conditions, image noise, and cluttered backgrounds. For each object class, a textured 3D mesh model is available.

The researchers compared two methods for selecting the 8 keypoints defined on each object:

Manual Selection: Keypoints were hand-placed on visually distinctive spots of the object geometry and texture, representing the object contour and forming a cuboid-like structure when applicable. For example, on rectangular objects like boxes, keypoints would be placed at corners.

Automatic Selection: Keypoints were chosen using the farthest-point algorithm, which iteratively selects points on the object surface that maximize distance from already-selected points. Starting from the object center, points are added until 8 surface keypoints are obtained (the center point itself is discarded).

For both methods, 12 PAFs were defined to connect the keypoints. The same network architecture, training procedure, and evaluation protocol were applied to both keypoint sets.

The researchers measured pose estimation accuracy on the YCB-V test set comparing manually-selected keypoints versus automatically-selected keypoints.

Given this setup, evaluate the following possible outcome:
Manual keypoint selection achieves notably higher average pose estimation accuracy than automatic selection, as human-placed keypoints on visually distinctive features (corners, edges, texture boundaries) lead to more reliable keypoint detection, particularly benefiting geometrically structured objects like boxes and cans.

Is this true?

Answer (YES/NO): YES